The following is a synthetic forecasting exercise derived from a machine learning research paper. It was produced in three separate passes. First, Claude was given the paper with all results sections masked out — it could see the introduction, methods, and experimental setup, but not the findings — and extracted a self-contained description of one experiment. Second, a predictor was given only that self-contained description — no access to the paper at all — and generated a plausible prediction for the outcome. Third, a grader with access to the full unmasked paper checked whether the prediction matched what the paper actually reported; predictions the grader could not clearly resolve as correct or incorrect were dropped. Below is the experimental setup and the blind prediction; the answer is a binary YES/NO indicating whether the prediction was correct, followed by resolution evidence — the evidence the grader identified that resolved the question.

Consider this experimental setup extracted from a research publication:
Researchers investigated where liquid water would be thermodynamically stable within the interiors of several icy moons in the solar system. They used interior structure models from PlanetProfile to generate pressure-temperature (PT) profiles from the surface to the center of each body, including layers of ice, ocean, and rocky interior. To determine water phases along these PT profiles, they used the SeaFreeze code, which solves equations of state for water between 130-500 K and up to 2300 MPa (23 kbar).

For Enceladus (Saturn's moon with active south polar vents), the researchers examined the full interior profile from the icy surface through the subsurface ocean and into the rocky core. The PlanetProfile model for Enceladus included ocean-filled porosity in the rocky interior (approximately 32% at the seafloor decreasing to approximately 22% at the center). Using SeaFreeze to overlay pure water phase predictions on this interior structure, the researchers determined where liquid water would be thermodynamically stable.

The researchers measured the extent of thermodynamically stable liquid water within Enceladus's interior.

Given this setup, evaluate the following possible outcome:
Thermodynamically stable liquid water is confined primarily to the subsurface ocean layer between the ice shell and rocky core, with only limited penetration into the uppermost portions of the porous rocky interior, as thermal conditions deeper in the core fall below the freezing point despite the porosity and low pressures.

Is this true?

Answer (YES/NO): NO